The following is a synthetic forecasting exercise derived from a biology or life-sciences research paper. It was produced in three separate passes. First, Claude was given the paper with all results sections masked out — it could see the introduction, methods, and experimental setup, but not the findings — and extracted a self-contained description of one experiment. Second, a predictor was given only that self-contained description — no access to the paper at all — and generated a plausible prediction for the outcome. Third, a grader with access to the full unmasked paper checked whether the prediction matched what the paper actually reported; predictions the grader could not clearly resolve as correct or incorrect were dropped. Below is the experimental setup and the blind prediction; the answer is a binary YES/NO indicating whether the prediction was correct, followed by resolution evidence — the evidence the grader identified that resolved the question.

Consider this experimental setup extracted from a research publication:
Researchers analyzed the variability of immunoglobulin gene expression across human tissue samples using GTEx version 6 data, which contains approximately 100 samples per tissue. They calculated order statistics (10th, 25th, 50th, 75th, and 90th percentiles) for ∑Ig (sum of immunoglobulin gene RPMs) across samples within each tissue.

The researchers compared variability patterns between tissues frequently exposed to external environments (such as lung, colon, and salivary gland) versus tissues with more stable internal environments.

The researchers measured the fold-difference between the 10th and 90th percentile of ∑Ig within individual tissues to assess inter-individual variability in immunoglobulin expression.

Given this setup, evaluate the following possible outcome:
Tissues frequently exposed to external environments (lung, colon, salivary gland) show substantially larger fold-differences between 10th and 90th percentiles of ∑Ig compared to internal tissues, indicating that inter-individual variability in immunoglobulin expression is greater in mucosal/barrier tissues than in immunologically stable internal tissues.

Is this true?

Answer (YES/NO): YES